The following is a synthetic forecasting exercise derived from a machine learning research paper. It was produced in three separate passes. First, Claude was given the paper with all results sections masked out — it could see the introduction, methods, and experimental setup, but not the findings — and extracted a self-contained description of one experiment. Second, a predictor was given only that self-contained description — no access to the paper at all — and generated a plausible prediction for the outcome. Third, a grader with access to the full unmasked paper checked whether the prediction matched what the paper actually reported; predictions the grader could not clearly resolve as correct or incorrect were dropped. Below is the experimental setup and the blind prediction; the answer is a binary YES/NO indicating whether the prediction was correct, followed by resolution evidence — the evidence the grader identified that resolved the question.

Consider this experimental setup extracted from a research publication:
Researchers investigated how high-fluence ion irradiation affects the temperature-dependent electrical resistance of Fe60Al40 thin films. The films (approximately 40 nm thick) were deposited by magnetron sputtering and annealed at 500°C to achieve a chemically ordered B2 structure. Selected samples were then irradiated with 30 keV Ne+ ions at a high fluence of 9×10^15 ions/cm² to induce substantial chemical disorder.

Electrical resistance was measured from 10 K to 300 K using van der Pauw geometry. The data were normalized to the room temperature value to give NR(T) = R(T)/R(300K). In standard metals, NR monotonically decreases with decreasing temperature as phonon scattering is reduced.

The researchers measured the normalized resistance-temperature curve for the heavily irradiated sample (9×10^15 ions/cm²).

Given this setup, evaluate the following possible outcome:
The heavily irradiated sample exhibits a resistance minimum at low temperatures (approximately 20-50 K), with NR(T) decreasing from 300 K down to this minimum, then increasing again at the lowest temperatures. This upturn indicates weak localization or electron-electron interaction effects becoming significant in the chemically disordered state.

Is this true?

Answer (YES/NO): NO